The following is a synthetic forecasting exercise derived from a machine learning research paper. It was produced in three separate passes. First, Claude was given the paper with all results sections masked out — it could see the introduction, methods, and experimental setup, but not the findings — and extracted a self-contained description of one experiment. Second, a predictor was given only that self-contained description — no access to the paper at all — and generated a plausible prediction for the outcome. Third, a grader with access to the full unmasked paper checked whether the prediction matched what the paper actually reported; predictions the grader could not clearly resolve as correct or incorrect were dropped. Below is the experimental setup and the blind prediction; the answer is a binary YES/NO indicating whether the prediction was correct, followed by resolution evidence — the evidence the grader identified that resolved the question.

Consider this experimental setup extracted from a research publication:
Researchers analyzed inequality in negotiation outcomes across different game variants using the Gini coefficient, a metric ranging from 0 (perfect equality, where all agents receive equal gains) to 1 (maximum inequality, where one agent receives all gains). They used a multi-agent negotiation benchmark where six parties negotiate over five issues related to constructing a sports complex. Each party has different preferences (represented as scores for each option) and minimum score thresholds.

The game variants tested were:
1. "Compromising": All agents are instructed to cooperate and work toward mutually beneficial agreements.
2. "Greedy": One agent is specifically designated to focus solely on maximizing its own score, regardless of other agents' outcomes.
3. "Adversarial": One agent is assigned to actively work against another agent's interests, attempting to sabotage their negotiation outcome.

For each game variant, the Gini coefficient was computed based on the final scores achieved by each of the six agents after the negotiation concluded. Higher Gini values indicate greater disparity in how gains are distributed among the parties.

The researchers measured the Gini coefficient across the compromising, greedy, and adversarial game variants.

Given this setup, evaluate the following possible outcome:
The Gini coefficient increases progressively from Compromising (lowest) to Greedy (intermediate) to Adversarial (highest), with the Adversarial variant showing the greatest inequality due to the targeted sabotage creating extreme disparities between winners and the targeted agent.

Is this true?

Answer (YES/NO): NO